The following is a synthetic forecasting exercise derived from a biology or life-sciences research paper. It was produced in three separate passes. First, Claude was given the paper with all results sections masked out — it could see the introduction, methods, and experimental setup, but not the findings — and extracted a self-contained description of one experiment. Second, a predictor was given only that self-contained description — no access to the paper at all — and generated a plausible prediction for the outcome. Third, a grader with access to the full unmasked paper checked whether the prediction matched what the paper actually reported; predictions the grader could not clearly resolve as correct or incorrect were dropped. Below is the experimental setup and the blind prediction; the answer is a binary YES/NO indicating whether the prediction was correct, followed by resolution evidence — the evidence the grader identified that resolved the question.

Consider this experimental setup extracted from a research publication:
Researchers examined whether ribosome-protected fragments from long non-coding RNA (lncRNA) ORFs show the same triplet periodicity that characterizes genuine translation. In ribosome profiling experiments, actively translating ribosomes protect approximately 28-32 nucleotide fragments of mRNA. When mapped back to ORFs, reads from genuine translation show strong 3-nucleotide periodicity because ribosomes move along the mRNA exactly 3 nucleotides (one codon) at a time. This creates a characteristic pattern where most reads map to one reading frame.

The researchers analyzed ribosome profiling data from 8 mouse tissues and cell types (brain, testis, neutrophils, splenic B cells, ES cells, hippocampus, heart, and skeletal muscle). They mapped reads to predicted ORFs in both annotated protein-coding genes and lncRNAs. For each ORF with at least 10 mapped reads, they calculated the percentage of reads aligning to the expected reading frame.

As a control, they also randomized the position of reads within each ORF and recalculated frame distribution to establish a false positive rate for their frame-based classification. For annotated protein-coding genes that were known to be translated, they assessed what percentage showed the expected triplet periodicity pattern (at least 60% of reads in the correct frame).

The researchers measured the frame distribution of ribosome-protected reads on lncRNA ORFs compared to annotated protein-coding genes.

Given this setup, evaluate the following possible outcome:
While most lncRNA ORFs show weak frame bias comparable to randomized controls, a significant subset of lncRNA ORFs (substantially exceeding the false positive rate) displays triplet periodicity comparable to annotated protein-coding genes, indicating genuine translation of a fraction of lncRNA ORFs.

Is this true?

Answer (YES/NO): YES